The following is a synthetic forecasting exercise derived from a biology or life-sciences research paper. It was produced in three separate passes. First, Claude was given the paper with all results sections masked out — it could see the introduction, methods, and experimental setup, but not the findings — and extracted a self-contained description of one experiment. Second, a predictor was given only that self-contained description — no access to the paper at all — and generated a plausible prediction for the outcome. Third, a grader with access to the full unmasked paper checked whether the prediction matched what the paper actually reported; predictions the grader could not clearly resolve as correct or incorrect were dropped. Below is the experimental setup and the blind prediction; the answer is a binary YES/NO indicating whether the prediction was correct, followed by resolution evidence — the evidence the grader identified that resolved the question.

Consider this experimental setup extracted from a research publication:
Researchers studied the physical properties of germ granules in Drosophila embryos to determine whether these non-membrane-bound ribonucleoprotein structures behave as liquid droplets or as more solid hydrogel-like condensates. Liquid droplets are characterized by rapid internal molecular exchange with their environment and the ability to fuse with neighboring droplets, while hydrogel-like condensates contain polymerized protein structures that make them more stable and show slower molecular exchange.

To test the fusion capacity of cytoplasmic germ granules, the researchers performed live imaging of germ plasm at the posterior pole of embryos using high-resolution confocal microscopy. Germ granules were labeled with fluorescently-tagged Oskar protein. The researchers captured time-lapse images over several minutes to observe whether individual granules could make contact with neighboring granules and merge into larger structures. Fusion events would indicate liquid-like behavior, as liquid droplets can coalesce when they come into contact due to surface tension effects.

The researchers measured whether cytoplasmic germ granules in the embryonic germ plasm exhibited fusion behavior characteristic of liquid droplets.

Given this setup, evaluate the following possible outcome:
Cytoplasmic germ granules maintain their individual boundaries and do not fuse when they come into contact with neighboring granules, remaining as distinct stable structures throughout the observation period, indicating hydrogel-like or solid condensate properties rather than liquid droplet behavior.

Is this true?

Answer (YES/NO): YES